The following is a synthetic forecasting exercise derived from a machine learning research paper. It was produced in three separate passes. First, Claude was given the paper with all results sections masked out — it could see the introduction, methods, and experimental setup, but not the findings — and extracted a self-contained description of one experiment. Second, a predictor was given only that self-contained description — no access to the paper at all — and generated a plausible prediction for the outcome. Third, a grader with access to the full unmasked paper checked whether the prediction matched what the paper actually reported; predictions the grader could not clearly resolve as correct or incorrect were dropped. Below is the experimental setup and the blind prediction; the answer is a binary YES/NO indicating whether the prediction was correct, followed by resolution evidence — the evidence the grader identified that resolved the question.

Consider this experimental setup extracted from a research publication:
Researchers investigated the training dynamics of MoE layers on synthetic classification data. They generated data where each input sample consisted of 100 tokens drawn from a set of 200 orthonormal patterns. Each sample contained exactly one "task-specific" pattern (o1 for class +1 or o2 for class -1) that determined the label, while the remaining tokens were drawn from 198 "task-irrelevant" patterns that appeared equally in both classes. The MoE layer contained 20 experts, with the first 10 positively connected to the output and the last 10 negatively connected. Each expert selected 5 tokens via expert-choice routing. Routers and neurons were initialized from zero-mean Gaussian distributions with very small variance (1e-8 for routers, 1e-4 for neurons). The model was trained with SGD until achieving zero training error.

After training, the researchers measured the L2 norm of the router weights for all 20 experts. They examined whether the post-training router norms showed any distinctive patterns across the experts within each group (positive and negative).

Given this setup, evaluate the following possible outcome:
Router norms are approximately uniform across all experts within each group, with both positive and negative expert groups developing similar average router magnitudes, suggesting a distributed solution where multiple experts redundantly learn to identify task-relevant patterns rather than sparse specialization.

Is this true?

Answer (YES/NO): NO